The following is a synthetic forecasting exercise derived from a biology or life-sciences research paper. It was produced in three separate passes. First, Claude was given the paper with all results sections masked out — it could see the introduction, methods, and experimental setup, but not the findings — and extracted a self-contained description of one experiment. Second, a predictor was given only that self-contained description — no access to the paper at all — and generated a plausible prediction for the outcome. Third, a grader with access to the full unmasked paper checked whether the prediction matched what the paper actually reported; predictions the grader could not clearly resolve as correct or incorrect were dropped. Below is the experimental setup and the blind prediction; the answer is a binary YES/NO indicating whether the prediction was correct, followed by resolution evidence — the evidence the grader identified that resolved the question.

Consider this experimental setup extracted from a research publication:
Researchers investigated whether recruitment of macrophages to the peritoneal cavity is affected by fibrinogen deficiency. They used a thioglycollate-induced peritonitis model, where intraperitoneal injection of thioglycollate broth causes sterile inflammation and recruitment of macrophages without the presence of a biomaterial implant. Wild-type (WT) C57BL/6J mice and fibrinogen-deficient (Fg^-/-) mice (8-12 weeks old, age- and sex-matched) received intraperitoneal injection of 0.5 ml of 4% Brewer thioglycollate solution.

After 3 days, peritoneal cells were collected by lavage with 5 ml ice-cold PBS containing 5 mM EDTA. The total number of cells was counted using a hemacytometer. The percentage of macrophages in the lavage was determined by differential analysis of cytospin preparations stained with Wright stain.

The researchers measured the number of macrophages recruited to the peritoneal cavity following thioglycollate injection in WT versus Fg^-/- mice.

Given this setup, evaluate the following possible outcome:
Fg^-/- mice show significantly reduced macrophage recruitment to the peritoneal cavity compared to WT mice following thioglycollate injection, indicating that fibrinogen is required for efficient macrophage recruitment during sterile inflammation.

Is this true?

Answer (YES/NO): NO